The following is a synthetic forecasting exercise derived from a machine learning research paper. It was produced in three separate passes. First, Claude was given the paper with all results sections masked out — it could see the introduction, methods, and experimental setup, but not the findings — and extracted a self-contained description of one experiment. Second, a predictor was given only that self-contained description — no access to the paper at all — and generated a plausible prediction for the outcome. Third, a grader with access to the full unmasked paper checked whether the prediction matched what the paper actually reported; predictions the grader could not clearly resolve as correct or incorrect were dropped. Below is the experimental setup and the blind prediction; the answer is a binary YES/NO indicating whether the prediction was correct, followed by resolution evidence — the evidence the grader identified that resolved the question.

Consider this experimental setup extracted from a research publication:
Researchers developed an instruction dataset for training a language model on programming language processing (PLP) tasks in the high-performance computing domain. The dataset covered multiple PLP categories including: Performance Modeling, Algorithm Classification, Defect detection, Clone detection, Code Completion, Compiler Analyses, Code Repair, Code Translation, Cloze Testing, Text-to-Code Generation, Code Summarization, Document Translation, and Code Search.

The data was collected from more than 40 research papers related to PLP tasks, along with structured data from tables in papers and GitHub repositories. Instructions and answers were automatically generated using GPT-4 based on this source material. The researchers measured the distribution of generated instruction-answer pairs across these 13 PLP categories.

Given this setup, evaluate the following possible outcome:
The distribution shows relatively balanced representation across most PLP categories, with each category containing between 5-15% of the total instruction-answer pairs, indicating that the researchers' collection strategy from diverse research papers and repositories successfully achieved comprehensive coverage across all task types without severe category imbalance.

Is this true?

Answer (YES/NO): YES